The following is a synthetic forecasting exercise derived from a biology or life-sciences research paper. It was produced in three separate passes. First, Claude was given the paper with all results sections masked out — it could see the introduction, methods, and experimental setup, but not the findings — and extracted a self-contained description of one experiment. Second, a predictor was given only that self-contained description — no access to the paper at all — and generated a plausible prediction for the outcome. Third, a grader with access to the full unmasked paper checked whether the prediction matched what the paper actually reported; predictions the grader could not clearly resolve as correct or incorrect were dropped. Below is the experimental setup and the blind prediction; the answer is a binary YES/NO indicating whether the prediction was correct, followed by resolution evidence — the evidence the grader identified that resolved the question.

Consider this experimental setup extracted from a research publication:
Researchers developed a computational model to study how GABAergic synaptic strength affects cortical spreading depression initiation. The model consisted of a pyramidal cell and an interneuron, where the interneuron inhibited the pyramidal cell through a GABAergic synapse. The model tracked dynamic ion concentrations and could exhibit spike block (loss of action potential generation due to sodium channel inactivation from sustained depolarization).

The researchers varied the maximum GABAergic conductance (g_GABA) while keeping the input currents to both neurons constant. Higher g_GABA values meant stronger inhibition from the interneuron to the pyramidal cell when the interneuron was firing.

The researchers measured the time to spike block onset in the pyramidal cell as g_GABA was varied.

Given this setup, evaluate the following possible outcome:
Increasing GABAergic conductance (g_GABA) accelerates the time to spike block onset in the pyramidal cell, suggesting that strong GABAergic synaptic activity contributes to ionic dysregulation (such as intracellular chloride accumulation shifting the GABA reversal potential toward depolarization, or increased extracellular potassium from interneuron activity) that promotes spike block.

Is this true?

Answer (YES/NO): NO